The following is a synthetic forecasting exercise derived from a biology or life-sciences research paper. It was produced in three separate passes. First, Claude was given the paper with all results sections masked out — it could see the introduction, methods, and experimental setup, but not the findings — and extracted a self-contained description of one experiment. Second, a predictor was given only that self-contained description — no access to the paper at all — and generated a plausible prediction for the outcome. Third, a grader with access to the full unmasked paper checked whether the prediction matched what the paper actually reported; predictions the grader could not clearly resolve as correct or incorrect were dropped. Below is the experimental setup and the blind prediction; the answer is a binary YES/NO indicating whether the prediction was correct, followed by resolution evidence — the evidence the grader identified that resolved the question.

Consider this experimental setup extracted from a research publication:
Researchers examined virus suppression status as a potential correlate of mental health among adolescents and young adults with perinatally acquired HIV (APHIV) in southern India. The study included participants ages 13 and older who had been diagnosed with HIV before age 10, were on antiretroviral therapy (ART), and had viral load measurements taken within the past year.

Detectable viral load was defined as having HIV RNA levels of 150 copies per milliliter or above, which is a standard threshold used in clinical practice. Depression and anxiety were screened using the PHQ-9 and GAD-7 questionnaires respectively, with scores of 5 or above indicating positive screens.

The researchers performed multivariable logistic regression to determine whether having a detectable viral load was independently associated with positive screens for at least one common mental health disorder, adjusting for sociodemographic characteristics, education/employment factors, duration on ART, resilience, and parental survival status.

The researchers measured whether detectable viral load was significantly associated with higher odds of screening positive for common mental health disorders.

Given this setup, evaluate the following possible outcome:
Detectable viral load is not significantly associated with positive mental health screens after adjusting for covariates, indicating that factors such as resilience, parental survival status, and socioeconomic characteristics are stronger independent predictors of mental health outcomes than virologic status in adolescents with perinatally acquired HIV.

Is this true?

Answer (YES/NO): NO